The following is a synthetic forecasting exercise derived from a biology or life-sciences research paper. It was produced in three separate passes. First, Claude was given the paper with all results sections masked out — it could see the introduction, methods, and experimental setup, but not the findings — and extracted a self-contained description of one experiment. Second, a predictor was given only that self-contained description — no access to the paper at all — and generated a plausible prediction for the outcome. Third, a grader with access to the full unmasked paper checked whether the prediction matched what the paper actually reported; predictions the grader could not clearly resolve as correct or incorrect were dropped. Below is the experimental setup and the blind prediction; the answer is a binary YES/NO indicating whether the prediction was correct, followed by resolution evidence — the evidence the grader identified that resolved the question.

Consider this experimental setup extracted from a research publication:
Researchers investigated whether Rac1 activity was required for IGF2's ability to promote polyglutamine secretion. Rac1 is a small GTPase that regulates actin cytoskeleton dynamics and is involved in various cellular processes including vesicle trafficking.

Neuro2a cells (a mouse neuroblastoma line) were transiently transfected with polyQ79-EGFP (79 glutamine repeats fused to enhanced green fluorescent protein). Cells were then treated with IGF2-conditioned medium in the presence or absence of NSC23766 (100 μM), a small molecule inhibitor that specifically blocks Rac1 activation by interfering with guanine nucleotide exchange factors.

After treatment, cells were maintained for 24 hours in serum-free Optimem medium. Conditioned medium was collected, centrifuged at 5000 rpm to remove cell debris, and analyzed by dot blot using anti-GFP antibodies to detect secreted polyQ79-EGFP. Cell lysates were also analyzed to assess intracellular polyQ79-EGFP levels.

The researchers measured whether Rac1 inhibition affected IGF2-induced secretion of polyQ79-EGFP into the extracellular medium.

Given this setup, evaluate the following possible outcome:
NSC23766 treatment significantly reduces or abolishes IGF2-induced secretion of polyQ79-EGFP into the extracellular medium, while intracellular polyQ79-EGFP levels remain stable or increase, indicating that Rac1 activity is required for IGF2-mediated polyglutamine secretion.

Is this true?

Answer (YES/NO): YES